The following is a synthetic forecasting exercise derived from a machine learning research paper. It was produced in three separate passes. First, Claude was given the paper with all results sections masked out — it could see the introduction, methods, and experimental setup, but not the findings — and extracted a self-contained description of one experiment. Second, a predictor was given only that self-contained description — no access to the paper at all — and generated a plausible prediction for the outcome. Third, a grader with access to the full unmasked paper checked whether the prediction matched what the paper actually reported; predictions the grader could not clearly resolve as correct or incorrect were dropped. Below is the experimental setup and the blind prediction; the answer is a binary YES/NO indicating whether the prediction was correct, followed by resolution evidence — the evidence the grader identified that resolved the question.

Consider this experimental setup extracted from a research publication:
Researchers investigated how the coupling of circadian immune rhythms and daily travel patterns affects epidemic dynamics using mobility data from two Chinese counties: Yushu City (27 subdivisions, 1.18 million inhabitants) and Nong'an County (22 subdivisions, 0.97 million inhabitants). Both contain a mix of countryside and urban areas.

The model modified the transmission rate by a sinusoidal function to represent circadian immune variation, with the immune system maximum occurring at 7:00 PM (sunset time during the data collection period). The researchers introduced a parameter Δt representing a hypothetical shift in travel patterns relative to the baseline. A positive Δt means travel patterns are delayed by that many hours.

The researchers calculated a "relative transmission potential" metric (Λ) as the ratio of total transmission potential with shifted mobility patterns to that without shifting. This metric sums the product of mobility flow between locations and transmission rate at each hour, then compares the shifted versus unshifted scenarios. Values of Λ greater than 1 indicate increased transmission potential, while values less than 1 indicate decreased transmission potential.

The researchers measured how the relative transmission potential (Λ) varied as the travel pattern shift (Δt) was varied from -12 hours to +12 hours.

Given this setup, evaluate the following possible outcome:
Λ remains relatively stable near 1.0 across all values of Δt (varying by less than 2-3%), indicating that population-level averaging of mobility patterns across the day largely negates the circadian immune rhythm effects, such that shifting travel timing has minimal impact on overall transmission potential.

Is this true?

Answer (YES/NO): NO